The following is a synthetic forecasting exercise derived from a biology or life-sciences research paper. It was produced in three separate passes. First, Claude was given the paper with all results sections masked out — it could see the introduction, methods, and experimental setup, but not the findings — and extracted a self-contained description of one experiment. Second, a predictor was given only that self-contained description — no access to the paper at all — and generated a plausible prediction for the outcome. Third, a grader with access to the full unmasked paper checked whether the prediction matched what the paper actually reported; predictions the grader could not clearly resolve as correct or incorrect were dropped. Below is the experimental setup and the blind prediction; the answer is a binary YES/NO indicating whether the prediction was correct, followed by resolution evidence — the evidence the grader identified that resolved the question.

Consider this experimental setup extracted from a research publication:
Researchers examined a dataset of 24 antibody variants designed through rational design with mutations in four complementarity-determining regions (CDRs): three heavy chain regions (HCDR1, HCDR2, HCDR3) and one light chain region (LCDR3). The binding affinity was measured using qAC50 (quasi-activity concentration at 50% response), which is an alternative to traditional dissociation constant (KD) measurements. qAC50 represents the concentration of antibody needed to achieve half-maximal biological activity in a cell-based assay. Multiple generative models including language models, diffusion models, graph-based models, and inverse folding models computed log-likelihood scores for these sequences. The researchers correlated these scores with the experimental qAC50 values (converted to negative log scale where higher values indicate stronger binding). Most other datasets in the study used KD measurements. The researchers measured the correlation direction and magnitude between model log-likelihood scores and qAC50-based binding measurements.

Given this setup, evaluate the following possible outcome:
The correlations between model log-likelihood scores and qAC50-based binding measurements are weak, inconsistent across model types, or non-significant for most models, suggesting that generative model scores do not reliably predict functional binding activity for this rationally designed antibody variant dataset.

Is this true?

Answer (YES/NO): NO